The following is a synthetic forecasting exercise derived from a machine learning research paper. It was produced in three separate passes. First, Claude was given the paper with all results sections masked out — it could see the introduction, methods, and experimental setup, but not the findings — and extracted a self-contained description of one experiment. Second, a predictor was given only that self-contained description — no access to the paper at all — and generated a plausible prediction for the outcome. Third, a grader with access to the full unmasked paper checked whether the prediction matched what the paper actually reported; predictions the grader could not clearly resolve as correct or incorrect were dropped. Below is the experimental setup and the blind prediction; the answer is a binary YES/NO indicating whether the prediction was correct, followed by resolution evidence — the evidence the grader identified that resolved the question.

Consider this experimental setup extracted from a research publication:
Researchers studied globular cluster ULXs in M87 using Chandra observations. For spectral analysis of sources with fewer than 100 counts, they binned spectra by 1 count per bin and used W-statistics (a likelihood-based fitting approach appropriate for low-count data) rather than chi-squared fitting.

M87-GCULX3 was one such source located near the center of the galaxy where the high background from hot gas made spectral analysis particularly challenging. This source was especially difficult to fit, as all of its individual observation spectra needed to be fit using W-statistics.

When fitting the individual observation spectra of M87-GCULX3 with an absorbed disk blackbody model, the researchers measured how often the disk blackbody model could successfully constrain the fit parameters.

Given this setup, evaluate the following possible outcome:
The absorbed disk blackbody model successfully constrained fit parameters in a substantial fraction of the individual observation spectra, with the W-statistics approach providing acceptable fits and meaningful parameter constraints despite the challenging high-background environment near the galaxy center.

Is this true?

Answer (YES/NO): NO